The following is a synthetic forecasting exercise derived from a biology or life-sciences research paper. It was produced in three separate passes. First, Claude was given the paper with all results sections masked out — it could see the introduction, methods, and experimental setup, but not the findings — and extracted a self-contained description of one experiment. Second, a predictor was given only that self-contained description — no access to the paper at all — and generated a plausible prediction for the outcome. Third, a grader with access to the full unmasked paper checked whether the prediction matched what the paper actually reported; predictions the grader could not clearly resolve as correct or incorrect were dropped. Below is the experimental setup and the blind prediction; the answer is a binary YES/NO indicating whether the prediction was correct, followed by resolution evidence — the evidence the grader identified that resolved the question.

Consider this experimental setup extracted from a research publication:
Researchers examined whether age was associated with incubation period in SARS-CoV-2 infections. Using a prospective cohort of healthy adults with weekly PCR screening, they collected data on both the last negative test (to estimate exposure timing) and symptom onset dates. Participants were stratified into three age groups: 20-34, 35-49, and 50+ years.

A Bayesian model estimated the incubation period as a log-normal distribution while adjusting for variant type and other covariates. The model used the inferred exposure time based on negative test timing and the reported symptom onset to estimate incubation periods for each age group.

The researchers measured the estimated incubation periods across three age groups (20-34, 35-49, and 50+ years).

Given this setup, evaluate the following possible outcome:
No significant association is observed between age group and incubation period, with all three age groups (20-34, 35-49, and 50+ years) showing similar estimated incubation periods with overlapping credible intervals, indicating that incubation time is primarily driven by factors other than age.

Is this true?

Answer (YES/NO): NO